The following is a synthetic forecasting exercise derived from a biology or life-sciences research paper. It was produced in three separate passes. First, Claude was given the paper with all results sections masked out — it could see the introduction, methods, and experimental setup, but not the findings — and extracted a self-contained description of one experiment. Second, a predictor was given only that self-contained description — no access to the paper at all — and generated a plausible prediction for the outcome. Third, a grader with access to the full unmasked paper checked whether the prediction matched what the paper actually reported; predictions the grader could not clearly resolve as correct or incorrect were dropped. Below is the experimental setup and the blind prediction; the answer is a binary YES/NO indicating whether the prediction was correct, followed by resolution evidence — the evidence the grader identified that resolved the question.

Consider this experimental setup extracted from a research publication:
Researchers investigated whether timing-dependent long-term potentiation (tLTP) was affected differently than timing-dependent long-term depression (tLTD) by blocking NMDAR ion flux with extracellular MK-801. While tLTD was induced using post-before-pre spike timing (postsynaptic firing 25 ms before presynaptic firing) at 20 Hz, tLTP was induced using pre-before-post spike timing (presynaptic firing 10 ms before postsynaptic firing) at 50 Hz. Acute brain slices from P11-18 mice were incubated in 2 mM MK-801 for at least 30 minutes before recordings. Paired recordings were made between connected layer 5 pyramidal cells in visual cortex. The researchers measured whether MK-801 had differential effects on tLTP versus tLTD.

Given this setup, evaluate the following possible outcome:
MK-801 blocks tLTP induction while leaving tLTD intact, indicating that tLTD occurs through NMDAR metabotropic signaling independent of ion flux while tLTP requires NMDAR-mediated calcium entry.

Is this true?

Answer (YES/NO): YES